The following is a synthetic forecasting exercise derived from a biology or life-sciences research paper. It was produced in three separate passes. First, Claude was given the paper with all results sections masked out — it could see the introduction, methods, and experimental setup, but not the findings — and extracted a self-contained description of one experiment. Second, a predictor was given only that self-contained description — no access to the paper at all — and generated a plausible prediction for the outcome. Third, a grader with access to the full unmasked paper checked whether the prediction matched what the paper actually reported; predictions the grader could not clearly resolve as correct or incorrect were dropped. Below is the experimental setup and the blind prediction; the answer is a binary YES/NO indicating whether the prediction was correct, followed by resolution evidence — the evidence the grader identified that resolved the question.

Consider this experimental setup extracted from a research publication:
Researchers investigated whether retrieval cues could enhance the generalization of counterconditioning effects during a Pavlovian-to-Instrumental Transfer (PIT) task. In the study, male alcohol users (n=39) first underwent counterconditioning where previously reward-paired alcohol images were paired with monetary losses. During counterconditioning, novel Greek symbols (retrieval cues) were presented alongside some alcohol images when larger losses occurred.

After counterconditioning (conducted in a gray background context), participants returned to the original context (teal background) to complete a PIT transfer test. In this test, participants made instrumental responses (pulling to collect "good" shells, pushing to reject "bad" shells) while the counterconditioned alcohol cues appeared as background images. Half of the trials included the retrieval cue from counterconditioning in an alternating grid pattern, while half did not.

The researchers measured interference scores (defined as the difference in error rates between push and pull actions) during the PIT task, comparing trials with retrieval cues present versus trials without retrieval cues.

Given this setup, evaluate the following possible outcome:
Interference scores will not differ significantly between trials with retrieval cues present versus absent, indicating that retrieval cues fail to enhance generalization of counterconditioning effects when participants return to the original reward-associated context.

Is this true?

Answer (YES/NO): NO